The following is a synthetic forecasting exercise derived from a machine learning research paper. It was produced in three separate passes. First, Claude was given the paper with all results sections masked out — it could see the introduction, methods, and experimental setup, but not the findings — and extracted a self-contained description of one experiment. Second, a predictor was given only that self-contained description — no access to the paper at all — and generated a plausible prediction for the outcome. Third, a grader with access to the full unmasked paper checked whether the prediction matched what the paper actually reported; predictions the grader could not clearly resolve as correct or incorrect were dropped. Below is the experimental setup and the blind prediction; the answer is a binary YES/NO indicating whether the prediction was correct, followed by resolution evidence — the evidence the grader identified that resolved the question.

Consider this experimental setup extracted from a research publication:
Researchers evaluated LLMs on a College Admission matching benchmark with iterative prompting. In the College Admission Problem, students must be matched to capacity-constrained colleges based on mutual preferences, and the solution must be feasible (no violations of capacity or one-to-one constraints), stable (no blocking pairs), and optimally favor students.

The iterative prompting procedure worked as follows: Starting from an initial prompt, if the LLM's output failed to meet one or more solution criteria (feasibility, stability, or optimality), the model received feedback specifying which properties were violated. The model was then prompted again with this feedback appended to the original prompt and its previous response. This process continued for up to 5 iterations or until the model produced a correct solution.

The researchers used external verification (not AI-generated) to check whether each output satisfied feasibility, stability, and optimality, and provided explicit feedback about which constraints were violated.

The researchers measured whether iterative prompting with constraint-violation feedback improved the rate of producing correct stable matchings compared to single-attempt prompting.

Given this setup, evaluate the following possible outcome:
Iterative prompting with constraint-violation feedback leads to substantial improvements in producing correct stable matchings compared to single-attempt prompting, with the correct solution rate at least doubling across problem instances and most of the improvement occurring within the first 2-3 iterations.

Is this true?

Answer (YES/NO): NO